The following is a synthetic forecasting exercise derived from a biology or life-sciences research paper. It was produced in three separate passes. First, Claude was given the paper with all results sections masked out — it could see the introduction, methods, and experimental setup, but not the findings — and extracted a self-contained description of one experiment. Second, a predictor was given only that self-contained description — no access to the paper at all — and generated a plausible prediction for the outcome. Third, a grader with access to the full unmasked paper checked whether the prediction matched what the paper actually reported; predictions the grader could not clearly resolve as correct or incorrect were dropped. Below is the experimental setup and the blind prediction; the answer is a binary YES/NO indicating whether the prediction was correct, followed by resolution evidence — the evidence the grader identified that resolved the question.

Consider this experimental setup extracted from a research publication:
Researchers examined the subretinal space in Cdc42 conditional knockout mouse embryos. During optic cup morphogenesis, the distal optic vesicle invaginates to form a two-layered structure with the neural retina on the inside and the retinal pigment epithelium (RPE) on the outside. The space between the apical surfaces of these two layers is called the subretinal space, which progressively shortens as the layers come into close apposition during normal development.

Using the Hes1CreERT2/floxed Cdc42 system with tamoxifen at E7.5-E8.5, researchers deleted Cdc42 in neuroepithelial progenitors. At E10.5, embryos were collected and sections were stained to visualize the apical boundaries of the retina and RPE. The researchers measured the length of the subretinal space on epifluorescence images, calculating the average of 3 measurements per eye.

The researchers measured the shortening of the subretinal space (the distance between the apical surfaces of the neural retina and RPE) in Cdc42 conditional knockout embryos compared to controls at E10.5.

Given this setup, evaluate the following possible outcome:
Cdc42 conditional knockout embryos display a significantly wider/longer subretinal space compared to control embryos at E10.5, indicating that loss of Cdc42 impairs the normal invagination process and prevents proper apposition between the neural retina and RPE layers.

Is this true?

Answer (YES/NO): NO